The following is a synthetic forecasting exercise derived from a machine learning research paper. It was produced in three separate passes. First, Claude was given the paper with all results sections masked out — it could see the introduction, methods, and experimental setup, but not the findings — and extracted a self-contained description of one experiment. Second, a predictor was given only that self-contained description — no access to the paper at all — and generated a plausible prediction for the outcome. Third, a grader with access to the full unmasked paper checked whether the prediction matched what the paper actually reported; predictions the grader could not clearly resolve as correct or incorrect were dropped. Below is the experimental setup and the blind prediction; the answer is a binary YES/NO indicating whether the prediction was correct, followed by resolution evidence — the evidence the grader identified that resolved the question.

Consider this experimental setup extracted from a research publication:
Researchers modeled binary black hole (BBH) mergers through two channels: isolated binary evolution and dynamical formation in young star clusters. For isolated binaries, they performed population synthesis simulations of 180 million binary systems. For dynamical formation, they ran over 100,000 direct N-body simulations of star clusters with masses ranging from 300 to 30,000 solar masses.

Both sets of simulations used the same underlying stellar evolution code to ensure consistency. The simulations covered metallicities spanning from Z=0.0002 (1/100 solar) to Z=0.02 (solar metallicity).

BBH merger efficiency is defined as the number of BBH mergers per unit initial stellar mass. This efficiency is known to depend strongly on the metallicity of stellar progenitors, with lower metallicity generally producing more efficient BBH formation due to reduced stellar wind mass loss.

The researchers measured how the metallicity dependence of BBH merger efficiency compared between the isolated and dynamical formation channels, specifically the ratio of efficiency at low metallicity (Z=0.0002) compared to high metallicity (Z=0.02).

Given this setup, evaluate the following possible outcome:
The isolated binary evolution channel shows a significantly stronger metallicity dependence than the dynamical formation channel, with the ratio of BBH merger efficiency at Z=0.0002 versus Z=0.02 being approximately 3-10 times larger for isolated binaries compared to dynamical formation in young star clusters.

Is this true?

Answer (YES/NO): NO